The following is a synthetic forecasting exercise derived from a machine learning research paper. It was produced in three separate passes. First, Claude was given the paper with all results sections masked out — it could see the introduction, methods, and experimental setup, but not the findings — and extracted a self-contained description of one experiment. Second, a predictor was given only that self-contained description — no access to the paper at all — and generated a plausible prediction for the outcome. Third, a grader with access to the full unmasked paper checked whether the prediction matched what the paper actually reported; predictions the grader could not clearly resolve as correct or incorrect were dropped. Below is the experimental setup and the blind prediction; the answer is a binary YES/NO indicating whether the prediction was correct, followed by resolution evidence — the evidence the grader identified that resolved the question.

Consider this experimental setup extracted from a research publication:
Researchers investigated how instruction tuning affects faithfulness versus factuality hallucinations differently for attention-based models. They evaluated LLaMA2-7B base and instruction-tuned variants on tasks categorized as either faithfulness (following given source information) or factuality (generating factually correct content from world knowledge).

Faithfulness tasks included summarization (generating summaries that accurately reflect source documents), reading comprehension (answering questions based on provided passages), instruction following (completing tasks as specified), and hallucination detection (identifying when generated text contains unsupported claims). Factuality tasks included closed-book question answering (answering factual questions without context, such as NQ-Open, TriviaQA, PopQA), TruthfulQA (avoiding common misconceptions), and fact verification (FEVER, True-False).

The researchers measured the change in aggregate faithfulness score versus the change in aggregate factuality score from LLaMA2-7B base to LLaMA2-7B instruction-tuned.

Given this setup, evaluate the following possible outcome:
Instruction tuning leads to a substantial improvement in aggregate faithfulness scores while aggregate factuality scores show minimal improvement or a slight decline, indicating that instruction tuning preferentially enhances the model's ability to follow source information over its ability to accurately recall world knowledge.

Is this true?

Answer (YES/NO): YES